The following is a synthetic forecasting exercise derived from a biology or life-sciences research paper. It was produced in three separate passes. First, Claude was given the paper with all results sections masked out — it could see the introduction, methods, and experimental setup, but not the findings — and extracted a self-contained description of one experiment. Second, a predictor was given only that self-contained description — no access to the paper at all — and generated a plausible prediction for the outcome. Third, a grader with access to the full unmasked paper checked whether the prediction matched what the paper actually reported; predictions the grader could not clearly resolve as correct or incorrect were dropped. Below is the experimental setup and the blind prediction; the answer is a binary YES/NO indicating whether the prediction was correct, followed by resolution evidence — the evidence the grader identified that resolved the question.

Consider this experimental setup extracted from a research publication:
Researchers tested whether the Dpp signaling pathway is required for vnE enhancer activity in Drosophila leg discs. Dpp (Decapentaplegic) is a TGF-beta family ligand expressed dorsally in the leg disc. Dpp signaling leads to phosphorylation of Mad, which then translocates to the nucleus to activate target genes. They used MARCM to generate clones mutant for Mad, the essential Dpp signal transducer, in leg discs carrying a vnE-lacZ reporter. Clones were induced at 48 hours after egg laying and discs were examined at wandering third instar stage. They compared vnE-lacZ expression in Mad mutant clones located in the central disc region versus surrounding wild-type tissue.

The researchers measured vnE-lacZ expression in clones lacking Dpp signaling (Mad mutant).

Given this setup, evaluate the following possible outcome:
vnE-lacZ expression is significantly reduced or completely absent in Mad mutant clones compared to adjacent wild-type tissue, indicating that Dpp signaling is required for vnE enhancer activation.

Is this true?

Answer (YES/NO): YES